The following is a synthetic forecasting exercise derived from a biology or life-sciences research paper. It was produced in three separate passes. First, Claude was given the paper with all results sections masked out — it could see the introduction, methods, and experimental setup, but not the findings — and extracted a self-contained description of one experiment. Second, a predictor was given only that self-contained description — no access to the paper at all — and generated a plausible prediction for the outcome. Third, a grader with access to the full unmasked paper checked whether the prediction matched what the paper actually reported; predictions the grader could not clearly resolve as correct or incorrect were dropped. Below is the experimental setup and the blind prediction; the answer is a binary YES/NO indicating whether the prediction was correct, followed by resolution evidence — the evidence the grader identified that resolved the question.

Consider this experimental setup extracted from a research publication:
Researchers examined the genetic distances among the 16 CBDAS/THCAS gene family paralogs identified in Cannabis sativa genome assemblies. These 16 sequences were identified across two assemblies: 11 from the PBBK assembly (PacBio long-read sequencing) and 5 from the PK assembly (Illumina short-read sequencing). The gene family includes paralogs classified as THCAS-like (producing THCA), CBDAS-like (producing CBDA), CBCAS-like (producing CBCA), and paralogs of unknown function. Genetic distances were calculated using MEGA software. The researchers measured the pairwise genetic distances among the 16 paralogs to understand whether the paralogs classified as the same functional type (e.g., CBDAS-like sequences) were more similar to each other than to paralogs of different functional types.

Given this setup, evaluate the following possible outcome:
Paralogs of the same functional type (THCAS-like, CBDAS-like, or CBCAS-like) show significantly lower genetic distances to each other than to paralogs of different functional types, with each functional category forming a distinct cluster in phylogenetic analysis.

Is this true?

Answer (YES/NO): YES